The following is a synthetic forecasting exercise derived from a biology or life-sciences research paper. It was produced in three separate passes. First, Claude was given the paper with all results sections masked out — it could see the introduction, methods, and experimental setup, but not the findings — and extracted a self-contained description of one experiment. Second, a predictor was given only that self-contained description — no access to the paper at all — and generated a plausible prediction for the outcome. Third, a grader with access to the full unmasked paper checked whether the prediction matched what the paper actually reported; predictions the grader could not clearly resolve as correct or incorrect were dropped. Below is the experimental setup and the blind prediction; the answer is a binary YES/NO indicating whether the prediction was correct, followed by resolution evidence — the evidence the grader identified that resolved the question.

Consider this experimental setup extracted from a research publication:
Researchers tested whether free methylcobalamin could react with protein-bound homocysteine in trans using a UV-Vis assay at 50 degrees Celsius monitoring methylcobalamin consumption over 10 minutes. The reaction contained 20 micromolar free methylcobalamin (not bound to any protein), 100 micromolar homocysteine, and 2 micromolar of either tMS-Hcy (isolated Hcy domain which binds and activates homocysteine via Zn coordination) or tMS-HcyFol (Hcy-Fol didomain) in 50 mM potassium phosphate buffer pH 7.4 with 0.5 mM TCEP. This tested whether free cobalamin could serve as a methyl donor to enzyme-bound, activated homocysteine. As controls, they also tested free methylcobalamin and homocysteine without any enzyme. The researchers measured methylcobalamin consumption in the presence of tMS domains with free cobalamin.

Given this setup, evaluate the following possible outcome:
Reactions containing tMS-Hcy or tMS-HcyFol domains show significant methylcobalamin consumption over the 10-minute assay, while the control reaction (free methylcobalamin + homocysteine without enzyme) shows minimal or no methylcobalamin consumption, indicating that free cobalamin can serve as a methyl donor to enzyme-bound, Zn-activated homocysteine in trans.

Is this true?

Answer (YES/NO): NO